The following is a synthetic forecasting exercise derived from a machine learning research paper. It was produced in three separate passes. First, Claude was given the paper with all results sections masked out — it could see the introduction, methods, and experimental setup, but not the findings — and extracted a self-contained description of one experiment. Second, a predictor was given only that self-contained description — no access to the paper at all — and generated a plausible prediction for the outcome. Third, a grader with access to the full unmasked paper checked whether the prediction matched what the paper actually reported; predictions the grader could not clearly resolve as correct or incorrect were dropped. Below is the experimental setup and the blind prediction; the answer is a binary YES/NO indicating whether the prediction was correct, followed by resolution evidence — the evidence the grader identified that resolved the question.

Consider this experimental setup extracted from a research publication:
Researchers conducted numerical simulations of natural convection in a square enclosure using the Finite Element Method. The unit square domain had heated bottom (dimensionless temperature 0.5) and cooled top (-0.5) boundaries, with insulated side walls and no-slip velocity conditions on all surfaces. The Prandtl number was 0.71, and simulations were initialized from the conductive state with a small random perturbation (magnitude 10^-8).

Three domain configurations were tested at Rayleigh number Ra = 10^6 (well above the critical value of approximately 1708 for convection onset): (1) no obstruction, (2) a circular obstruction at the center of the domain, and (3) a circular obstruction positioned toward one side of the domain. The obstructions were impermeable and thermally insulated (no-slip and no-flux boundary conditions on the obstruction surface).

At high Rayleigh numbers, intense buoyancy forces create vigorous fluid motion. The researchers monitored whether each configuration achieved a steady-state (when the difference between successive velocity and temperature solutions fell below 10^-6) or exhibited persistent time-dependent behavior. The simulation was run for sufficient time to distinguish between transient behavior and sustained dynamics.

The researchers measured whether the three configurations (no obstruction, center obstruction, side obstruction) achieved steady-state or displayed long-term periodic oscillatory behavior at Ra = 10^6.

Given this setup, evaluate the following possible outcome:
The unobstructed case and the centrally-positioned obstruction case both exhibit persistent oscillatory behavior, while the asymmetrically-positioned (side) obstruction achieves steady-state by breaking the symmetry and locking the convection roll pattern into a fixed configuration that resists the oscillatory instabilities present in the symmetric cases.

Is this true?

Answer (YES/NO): NO